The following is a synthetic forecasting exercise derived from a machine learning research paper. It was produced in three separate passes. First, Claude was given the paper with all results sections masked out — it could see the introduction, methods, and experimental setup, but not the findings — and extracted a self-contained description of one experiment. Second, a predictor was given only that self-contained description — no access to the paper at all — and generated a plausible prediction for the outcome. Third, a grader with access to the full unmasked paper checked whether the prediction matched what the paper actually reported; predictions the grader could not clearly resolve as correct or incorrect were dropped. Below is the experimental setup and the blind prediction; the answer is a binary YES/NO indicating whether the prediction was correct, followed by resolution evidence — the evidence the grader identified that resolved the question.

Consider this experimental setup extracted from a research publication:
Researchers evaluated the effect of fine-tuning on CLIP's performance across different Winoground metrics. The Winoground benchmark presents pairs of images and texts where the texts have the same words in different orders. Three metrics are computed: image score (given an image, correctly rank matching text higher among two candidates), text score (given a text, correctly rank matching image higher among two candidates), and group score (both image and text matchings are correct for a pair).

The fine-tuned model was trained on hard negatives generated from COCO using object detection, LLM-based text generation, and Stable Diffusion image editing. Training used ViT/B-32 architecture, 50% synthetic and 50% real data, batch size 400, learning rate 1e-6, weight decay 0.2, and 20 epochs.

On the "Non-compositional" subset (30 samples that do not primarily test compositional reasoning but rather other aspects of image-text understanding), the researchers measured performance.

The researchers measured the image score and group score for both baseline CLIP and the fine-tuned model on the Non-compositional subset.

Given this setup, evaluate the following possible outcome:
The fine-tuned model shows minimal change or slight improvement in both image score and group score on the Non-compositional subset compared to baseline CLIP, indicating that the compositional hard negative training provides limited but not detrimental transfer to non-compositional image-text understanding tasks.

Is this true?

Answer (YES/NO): YES